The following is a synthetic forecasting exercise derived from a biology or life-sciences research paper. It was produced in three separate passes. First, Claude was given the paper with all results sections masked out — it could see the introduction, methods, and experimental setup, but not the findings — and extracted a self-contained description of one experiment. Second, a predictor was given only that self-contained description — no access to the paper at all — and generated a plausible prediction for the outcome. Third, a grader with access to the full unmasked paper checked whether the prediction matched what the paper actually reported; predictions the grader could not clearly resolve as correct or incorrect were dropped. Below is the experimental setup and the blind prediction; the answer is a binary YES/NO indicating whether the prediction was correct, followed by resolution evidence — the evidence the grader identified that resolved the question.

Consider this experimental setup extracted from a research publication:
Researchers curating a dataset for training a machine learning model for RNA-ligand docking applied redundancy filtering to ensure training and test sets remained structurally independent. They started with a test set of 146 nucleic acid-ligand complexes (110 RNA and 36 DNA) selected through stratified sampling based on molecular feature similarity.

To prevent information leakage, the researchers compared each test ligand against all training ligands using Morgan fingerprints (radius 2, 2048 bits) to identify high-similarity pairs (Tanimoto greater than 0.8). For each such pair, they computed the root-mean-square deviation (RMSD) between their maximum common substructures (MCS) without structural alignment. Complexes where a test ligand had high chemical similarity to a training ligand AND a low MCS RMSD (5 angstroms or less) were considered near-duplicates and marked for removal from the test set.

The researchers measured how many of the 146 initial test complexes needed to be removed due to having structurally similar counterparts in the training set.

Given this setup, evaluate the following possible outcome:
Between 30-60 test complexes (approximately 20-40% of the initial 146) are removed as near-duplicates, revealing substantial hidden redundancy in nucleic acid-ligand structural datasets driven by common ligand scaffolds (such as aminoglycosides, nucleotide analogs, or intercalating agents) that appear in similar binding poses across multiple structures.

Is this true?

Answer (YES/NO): NO